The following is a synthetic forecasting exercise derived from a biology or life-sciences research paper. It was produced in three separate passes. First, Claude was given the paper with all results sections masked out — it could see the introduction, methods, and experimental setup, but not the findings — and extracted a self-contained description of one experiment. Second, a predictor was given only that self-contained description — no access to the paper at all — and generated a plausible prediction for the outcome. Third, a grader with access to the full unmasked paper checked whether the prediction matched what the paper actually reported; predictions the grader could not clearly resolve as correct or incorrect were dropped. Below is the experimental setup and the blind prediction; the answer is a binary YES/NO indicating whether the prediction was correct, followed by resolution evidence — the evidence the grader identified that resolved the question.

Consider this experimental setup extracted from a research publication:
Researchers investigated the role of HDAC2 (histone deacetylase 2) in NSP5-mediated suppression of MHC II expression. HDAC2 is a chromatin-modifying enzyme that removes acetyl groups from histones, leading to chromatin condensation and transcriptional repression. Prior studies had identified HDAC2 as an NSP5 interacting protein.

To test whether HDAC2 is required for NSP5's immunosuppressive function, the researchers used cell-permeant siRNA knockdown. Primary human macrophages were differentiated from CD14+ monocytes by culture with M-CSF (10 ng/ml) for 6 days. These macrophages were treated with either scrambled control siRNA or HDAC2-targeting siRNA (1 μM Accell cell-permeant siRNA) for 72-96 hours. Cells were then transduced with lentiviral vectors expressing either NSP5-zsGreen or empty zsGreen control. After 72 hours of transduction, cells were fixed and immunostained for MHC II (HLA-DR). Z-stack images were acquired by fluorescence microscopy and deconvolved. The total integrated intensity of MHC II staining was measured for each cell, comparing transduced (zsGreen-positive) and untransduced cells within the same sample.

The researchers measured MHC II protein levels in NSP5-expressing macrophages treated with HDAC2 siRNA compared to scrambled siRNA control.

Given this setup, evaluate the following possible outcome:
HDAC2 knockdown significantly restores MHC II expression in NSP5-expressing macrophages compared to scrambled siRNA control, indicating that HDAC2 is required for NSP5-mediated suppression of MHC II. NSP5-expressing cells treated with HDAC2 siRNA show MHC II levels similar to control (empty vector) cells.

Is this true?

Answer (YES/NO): NO